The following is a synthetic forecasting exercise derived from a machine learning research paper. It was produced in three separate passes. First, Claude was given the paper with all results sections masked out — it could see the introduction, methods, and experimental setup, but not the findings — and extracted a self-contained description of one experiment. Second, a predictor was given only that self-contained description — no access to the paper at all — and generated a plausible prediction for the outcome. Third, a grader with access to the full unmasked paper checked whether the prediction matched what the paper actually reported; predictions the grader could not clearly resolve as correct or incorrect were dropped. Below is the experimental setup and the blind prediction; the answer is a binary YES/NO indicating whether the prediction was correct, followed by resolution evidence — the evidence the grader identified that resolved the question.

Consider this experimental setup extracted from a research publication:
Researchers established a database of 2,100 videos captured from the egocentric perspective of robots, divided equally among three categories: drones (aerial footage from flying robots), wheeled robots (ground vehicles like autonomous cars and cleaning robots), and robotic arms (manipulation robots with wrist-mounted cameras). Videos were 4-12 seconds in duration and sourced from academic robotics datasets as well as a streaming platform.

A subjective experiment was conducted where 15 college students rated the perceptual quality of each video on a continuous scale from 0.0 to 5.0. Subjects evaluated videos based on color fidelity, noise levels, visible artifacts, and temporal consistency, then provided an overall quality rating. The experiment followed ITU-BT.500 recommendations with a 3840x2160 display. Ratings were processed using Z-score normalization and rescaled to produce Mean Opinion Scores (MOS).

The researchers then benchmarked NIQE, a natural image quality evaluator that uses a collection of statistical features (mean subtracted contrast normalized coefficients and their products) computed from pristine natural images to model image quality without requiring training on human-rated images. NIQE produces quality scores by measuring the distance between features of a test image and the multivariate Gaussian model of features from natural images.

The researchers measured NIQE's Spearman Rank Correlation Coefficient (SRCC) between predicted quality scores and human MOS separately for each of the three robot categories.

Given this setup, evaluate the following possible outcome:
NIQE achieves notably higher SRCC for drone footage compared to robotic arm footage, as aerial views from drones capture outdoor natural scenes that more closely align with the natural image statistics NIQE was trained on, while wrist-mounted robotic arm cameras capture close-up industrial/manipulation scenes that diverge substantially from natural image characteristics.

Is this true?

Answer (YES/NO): NO